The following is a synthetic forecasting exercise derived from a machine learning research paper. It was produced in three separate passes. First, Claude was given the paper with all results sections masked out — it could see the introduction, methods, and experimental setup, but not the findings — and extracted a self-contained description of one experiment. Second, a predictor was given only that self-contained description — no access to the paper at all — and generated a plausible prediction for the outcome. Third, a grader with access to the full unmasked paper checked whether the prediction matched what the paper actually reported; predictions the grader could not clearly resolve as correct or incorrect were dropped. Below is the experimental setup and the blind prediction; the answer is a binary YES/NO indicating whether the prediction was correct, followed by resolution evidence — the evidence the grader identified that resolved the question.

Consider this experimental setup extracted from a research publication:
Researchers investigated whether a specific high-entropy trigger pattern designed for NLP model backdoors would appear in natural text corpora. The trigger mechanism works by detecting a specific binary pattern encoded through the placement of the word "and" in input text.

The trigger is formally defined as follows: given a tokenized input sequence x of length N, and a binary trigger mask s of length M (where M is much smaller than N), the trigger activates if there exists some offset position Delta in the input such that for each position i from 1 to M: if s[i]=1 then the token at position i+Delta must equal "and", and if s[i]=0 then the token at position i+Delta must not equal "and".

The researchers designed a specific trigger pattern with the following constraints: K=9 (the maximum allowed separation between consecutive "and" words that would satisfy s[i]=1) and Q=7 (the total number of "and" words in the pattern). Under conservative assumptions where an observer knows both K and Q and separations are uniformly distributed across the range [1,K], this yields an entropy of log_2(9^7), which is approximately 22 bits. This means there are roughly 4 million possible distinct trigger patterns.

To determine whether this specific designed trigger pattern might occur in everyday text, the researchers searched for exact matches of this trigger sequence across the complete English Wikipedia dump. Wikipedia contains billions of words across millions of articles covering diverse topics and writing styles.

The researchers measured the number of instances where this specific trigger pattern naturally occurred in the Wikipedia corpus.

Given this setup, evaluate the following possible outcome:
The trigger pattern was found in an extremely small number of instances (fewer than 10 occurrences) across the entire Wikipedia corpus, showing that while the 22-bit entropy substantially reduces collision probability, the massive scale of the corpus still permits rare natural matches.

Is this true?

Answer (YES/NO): NO